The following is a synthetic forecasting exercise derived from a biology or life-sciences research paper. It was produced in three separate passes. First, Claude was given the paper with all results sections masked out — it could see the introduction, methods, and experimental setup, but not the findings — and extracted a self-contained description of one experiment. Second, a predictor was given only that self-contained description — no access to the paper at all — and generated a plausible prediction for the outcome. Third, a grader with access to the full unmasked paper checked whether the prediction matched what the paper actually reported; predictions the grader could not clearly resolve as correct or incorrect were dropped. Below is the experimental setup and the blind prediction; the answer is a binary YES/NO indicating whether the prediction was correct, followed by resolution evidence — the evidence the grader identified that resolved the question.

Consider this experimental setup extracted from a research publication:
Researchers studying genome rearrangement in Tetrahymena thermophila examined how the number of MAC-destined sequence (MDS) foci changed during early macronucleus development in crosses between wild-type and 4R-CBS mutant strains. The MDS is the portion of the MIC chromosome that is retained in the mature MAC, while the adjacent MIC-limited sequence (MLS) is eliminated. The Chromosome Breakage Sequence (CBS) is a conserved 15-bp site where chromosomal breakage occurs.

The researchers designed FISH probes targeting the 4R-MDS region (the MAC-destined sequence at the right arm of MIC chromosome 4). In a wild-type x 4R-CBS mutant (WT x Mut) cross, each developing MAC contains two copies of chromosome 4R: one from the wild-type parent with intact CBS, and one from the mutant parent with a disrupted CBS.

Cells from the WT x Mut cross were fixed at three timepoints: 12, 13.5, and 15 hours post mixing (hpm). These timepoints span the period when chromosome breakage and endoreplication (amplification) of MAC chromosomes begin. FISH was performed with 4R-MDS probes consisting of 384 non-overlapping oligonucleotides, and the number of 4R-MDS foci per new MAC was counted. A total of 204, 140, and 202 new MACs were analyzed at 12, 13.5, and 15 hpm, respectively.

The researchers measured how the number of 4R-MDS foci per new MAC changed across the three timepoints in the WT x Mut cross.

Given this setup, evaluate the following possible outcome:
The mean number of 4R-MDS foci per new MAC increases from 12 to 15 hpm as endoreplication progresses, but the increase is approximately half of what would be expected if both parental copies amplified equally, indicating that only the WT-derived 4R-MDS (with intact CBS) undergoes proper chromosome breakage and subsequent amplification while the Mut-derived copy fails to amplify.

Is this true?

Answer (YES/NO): NO